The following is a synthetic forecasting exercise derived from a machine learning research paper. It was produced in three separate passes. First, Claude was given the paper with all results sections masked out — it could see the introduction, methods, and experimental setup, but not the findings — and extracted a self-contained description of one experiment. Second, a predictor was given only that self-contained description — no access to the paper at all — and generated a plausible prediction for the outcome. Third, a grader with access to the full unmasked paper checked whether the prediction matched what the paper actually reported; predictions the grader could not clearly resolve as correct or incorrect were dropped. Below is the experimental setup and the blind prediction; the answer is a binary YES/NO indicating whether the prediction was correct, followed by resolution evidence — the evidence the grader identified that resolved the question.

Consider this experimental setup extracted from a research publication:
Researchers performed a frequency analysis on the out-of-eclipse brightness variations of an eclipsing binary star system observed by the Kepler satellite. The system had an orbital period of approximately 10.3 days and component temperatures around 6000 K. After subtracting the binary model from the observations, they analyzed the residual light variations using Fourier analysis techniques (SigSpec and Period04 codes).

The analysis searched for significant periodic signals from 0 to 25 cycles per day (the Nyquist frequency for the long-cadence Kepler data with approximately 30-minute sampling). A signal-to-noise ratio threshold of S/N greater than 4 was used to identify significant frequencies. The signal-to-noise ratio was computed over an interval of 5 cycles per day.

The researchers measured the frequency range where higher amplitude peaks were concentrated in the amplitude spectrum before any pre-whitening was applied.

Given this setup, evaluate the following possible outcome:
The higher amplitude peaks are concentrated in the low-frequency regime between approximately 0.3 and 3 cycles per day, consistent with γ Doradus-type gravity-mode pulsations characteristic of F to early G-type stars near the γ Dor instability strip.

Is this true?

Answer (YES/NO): NO